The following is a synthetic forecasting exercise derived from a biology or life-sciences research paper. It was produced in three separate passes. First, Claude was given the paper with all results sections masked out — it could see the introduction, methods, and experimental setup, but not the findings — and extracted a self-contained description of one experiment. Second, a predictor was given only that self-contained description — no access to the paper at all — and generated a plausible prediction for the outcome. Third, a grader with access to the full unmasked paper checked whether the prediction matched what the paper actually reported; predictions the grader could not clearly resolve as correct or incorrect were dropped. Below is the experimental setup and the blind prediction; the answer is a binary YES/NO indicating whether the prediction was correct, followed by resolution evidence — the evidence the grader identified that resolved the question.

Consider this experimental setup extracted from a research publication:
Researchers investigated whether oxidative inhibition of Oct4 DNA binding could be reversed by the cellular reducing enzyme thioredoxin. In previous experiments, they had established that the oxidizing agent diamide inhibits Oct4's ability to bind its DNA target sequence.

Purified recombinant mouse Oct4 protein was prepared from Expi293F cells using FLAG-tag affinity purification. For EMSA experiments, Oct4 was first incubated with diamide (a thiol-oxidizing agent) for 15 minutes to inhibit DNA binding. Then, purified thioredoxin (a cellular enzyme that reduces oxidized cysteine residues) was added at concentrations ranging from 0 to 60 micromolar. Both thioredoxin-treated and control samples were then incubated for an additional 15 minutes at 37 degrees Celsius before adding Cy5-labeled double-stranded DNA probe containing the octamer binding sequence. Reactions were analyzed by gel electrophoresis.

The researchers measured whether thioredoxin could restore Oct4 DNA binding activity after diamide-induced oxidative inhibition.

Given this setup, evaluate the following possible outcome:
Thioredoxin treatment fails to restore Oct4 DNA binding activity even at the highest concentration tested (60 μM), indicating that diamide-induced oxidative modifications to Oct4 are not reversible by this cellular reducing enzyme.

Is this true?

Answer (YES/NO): NO